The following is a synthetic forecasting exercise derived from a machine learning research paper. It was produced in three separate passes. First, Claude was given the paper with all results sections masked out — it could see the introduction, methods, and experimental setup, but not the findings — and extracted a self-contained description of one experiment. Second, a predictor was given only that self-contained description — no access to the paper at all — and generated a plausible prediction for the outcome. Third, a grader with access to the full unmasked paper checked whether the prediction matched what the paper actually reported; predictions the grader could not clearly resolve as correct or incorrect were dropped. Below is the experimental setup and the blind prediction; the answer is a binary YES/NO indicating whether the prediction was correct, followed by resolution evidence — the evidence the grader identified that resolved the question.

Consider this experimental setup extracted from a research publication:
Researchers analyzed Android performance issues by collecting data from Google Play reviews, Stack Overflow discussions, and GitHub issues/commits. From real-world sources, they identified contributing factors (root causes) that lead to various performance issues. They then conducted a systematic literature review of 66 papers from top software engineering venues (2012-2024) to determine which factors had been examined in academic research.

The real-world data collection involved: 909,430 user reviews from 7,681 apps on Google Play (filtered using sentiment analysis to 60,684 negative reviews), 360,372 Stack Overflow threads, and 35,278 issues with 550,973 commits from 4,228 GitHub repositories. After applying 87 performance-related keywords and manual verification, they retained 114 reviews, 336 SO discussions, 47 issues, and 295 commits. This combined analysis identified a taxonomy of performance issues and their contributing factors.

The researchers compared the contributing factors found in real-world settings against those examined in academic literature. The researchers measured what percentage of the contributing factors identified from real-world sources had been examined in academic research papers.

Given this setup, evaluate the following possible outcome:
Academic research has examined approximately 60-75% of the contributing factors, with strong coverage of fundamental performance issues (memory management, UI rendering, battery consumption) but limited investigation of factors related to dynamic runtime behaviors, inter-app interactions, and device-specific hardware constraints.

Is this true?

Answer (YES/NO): NO